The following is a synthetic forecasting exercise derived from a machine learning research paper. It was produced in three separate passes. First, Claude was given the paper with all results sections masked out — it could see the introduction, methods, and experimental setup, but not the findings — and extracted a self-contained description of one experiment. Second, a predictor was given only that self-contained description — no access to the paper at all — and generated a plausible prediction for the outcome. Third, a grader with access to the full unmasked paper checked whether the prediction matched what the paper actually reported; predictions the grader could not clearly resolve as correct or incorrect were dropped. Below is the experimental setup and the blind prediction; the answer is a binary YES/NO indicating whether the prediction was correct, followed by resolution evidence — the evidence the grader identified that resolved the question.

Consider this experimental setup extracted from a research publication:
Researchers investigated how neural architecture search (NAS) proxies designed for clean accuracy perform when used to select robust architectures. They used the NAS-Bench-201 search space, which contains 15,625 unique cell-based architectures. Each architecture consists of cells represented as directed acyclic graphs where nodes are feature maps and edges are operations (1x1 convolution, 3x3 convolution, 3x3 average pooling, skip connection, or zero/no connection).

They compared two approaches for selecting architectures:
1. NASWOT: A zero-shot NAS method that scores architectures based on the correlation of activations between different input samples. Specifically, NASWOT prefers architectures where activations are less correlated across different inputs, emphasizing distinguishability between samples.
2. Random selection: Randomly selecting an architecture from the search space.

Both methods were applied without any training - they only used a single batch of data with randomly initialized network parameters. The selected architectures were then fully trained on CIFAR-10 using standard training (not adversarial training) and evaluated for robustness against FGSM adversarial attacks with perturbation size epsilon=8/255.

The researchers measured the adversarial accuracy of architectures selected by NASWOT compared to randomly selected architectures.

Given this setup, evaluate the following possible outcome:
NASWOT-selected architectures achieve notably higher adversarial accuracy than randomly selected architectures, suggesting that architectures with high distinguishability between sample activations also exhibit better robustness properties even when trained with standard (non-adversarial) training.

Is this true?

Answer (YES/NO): NO